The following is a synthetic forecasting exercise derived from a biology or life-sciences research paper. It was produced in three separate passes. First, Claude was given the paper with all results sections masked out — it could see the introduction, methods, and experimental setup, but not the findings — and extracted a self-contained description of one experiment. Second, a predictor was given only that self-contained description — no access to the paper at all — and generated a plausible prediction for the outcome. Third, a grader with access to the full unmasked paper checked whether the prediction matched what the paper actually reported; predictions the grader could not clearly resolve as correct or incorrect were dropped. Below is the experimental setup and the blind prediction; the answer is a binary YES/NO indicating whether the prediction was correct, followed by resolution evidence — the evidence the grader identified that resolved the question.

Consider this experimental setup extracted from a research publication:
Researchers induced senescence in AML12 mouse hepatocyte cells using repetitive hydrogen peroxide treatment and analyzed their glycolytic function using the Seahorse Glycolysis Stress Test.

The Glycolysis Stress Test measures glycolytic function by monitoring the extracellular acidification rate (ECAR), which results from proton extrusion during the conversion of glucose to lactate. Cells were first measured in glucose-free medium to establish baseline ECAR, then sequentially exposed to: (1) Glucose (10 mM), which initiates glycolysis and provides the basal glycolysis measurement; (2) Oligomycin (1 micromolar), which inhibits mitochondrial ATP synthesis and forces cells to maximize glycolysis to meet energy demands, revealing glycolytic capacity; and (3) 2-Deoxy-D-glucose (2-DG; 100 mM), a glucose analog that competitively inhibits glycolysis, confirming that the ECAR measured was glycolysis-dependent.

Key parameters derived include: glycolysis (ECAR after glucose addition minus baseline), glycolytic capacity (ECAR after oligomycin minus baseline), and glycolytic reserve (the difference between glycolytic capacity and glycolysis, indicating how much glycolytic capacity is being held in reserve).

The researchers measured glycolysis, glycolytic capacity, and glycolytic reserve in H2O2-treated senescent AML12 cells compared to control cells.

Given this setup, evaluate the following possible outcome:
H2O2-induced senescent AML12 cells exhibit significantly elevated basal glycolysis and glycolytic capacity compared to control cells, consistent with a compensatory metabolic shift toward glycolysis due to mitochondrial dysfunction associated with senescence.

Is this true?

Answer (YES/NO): YES